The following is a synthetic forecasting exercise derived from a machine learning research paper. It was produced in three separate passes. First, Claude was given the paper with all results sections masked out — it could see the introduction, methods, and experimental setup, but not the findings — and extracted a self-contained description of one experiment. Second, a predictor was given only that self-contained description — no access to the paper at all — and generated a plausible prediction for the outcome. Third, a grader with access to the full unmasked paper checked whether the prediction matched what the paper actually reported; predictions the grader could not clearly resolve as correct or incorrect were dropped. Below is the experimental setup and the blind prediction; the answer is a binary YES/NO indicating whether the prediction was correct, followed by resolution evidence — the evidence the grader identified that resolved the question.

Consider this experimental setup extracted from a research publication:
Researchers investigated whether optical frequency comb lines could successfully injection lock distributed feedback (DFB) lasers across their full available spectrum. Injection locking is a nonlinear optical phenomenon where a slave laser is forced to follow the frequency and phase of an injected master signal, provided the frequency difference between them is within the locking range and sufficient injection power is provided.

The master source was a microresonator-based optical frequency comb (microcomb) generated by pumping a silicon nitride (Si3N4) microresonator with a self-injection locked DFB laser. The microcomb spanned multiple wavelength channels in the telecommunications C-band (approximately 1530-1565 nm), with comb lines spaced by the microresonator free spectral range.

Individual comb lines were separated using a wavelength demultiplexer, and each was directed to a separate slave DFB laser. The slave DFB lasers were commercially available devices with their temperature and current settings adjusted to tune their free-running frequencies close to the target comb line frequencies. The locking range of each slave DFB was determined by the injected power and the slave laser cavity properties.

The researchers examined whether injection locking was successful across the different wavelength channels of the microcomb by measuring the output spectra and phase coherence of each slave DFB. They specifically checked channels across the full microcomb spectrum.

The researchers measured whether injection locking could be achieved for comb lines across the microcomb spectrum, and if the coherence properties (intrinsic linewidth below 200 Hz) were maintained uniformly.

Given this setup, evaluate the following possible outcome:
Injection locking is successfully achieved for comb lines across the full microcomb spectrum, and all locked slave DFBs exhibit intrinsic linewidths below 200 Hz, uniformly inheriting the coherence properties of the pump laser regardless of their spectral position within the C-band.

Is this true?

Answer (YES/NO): YES